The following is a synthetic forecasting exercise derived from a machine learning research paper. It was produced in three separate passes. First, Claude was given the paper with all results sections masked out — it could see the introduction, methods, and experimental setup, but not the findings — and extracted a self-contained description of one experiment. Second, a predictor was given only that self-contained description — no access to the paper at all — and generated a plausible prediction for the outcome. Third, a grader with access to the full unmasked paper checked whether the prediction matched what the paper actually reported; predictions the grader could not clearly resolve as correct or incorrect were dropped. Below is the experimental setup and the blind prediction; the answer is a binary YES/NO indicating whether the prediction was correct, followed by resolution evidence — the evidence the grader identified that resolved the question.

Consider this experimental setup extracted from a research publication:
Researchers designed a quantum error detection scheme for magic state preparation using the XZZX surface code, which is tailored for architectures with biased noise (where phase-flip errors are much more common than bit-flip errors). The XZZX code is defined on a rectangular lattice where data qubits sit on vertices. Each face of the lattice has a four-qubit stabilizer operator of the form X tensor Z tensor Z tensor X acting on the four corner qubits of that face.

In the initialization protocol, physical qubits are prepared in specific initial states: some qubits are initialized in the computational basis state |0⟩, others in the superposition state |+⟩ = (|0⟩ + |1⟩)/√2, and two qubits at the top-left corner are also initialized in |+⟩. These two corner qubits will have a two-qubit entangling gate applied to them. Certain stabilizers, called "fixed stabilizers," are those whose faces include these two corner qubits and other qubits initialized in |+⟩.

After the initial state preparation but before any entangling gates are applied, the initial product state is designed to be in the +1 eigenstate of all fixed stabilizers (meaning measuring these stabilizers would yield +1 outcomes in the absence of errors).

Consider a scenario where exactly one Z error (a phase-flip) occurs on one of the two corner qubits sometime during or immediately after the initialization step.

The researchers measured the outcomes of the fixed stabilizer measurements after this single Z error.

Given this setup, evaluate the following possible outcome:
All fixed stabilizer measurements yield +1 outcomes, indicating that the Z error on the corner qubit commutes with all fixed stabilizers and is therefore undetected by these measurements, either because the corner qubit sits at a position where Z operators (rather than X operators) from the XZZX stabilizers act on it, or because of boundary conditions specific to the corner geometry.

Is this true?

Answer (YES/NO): NO